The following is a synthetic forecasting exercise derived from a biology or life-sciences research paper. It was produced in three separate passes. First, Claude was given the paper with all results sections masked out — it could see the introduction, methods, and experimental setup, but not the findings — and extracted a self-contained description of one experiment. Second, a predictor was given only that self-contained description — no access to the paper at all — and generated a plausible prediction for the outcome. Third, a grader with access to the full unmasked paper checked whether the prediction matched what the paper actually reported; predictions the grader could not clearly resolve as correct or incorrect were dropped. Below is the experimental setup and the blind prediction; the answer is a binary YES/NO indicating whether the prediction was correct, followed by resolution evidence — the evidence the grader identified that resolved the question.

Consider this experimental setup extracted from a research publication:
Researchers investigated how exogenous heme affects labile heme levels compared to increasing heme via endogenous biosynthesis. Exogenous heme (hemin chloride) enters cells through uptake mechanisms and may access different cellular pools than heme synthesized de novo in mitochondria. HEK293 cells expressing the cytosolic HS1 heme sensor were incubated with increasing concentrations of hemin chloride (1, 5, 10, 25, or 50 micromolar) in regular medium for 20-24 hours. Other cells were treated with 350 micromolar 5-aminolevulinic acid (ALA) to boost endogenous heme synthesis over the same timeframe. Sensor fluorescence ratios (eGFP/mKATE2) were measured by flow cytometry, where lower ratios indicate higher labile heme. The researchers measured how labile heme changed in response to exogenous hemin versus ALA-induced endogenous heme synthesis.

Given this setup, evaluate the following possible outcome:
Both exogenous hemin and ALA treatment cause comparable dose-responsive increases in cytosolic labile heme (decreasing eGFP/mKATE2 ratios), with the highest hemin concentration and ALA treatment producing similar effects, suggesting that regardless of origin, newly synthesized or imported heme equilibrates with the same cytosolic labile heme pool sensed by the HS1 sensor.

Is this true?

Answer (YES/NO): NO